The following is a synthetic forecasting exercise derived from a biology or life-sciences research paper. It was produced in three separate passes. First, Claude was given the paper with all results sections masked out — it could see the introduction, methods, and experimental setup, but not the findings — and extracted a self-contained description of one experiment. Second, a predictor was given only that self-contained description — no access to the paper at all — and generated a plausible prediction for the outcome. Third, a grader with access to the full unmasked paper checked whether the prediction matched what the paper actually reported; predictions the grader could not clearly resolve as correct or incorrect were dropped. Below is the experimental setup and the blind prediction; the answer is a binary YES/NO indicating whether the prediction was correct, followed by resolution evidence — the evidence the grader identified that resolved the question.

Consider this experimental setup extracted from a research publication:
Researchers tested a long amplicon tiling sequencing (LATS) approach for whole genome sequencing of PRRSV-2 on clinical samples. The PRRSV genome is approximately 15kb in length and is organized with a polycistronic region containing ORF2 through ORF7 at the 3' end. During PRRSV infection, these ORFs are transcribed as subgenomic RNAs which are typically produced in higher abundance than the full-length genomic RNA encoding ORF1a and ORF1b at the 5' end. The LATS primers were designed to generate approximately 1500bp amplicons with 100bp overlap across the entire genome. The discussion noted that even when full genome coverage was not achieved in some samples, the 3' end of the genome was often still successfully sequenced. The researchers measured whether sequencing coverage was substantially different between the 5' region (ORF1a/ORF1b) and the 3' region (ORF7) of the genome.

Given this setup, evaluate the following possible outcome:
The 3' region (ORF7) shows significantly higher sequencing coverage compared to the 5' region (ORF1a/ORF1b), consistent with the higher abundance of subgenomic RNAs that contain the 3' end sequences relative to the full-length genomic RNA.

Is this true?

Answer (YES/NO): YES